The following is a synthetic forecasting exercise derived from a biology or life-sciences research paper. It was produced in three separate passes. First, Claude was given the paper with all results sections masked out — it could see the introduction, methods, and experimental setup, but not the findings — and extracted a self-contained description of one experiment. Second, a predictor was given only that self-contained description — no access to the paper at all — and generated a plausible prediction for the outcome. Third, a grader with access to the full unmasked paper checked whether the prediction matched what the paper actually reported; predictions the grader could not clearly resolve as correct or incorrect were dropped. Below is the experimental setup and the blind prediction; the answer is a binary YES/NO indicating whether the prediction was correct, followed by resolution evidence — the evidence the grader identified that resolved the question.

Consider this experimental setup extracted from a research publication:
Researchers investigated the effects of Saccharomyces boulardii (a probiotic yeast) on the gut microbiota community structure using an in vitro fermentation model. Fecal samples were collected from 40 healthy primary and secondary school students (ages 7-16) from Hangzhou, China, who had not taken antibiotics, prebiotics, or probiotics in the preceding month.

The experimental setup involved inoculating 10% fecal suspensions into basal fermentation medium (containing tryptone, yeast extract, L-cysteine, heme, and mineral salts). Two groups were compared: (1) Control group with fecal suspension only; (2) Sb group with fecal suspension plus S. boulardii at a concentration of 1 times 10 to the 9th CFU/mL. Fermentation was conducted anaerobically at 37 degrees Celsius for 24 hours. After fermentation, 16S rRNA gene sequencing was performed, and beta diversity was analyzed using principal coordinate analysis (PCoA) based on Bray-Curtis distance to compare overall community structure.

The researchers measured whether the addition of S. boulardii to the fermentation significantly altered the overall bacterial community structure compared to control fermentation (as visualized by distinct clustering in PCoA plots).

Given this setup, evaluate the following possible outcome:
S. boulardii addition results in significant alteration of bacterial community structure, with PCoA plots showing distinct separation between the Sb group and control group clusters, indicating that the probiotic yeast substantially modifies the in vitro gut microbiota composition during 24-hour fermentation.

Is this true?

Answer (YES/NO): NO